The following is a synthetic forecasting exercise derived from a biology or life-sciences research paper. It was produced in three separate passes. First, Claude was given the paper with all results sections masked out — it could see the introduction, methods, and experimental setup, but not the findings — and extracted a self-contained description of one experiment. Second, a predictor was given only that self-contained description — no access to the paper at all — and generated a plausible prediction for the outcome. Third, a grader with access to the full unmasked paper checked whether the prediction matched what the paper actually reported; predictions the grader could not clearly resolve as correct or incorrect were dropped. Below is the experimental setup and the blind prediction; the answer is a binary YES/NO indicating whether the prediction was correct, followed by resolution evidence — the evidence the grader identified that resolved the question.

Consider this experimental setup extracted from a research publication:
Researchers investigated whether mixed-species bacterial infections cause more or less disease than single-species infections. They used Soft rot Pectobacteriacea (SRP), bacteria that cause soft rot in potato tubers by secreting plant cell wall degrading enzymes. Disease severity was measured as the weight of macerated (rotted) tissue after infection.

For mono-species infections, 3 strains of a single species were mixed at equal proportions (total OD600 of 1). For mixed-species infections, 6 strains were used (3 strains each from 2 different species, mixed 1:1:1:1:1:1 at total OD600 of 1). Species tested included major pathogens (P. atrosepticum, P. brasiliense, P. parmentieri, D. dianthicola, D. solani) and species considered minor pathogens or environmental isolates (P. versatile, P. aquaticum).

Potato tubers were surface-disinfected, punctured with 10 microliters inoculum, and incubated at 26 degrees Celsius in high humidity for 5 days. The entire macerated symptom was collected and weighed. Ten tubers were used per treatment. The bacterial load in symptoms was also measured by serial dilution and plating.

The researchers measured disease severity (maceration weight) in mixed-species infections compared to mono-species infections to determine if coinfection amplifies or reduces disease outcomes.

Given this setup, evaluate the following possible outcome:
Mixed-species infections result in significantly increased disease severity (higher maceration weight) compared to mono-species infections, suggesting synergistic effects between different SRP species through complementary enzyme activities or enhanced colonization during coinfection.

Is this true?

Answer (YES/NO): NO